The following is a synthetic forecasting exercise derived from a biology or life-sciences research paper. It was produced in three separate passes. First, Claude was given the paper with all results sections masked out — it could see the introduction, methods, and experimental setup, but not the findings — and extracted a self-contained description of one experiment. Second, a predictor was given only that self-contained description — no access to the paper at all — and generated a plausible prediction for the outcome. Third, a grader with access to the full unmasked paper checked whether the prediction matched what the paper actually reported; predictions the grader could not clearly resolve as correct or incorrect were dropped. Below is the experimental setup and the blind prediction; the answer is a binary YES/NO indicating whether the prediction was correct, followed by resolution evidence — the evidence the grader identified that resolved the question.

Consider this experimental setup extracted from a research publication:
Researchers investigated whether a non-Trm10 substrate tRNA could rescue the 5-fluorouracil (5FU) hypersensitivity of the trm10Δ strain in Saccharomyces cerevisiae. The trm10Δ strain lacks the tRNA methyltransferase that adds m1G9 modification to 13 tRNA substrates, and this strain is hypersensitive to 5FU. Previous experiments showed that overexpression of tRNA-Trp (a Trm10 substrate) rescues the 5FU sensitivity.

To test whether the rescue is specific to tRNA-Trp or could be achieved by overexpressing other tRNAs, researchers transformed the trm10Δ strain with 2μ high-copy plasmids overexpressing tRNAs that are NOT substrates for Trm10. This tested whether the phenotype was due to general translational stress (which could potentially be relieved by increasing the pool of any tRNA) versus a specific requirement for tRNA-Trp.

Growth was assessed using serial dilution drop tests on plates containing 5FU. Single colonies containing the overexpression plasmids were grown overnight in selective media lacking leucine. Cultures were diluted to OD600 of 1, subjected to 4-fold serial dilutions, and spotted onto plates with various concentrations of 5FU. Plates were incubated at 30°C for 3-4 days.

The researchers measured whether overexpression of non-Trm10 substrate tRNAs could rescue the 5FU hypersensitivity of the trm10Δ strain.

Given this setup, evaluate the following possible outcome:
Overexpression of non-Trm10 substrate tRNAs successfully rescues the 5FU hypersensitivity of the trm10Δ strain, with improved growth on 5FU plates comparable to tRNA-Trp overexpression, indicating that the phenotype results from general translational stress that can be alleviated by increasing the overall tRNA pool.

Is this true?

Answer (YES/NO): NO